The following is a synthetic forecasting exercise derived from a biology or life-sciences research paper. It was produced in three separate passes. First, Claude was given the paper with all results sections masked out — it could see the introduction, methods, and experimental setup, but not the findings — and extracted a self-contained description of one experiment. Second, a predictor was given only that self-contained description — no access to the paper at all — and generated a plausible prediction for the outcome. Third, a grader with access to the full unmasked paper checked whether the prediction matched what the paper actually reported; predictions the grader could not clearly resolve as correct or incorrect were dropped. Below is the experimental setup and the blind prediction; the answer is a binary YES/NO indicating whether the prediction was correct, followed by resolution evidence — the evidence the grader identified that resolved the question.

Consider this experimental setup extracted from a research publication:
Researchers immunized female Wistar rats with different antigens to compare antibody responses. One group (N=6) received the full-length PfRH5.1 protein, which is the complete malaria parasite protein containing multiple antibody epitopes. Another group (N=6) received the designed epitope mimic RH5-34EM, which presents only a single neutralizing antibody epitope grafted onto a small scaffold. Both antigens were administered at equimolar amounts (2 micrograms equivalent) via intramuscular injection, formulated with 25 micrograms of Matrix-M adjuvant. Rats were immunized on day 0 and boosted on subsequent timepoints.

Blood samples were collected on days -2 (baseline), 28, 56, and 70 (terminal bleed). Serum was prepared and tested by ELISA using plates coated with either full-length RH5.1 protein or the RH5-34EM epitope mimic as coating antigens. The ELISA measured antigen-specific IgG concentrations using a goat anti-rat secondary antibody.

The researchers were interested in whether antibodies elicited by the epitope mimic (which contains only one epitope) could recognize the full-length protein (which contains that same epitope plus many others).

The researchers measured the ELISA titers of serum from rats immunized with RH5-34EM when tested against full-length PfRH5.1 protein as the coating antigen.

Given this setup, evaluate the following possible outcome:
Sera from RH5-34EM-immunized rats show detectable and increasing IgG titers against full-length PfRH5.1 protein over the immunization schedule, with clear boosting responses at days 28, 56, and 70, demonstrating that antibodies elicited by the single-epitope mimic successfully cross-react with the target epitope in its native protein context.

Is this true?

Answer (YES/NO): NO